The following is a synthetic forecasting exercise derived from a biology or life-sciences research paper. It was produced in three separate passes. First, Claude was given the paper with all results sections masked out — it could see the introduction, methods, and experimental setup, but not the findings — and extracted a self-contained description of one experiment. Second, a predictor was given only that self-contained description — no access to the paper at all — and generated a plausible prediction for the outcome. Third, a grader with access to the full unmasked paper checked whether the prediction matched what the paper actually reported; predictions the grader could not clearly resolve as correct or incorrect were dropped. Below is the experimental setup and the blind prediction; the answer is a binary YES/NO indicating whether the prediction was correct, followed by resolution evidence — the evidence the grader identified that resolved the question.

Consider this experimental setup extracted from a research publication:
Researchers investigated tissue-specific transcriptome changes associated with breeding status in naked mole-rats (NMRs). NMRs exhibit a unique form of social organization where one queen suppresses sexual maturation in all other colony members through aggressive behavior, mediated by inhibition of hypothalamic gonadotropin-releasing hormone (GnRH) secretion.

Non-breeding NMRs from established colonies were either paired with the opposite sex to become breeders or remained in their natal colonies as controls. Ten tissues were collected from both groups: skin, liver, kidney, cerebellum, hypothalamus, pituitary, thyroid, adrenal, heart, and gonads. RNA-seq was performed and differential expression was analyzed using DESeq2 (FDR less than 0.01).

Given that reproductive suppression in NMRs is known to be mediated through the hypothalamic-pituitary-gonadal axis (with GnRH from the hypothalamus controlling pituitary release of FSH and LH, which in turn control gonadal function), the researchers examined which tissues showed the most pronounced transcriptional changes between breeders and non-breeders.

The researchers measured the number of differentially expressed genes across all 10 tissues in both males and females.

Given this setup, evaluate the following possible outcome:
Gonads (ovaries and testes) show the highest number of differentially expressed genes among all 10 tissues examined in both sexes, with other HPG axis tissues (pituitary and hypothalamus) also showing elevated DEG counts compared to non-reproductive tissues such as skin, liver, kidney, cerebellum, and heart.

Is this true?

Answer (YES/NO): NO